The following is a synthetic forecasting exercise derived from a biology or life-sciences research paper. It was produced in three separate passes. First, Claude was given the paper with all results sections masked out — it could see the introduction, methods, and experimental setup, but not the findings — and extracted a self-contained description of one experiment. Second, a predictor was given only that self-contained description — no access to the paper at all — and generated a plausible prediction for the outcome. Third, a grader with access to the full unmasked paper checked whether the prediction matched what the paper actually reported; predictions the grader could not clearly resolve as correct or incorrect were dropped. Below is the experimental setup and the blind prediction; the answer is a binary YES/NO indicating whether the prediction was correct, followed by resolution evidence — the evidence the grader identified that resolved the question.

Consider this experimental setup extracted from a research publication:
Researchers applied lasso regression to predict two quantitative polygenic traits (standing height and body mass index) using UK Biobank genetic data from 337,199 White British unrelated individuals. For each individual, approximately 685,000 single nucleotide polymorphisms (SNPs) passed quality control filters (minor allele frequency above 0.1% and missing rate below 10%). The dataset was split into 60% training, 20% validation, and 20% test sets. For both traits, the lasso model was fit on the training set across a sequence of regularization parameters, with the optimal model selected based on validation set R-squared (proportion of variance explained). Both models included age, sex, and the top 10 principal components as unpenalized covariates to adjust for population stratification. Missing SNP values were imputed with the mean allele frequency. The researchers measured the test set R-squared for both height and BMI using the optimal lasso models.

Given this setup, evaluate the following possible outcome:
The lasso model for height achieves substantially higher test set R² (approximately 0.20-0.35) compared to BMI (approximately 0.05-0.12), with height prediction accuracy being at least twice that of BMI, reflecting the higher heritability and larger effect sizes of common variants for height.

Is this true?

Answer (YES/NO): NO